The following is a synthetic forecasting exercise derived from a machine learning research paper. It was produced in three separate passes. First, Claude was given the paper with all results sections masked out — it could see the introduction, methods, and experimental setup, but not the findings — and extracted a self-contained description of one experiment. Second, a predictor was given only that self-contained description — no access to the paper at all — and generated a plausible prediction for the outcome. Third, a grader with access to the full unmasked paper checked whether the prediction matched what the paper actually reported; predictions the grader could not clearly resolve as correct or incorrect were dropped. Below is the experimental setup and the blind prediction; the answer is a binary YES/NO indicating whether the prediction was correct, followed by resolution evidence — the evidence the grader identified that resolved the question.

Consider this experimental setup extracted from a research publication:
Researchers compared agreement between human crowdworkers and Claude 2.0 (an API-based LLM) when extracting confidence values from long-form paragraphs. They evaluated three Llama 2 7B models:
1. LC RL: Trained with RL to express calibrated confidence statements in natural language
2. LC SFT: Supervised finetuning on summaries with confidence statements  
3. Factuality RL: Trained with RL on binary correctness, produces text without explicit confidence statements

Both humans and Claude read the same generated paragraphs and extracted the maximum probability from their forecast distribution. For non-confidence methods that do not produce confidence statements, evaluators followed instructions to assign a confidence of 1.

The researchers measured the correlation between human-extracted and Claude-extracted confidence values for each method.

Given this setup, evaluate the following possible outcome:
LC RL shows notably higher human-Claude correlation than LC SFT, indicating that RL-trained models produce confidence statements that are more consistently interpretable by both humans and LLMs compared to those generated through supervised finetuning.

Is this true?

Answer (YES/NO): NO